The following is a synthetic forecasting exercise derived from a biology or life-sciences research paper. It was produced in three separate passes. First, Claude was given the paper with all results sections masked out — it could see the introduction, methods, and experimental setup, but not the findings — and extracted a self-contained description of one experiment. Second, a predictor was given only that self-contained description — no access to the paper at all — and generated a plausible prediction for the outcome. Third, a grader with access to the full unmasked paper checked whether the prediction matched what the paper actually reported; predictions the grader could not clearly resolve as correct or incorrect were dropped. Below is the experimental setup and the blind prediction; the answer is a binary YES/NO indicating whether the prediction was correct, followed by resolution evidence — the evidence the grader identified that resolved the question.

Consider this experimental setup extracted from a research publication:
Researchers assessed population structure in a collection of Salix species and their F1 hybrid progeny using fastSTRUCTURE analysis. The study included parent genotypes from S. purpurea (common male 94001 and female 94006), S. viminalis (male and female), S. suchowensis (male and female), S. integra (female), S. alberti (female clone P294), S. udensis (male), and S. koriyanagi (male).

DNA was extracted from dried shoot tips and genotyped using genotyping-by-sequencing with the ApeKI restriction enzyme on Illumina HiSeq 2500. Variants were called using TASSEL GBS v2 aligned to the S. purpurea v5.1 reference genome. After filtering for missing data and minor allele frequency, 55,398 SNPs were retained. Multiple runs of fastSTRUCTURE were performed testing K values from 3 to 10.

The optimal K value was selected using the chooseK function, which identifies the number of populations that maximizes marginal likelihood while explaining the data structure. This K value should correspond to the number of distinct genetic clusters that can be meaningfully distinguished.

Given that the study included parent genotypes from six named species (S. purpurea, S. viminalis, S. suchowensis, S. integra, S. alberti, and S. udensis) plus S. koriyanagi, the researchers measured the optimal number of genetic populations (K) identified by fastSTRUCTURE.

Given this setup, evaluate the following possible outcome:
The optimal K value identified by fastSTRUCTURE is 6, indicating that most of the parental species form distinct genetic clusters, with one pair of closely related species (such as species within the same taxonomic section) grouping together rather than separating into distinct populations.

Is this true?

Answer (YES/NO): YES